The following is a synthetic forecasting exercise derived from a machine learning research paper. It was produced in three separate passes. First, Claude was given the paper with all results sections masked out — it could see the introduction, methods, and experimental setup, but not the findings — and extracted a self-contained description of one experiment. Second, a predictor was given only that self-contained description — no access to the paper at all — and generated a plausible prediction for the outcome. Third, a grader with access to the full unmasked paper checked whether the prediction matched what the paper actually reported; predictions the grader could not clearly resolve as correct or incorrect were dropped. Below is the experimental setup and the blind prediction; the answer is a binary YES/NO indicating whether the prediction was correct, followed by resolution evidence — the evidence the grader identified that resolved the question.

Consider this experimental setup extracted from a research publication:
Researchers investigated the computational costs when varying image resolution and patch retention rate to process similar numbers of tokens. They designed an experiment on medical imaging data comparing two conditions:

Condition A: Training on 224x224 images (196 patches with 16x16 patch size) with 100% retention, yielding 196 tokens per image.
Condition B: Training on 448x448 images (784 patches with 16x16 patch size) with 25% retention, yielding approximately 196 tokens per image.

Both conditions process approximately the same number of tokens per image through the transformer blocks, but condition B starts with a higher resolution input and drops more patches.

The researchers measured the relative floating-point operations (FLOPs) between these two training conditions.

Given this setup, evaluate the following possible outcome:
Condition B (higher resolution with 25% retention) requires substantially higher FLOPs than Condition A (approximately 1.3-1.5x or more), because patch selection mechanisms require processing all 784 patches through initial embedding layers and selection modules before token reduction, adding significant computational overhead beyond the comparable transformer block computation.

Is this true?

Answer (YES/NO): NO